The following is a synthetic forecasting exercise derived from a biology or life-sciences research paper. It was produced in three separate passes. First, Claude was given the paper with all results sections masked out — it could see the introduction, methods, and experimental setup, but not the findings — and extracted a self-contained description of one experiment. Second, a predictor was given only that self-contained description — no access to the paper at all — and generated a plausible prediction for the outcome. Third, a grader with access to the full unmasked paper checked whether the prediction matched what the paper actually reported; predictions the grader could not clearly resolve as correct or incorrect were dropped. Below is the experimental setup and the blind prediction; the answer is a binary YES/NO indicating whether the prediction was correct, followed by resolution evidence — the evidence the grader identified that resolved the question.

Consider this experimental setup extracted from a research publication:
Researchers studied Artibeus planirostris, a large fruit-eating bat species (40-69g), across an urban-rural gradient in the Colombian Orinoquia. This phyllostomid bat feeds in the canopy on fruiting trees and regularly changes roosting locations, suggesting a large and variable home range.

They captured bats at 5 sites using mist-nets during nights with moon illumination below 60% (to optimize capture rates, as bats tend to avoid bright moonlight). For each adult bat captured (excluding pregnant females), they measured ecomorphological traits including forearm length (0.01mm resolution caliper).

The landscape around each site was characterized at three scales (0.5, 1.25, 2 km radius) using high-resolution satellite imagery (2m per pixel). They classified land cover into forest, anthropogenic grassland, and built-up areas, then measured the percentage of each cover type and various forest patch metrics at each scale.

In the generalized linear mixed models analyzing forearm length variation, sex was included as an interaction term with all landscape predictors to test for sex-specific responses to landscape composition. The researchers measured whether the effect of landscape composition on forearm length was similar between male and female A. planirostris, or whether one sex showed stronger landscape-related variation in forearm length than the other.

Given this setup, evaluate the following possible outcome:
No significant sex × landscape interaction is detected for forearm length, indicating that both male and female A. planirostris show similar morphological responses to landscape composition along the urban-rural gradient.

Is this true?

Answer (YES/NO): NO